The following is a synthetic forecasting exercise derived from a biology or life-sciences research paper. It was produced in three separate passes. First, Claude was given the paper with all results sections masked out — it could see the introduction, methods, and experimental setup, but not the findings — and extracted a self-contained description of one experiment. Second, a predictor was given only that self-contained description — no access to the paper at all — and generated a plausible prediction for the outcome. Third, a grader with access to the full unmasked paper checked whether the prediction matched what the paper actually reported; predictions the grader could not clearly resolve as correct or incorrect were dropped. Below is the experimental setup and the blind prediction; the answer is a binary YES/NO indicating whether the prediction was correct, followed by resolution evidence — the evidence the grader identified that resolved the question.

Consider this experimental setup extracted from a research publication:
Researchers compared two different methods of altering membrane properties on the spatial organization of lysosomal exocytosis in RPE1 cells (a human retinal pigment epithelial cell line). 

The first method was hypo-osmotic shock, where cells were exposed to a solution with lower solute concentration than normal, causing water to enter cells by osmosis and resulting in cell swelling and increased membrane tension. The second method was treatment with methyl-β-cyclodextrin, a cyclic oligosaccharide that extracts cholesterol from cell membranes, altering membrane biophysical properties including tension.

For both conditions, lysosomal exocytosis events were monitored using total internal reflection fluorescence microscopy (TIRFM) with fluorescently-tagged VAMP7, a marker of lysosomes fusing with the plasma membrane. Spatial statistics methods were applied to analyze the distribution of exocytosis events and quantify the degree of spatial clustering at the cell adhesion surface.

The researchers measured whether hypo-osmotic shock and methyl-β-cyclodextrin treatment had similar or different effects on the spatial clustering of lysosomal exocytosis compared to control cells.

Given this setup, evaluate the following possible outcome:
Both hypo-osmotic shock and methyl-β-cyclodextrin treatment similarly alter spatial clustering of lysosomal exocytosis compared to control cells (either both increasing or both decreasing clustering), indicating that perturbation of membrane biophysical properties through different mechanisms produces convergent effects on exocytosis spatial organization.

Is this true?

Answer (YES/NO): YES